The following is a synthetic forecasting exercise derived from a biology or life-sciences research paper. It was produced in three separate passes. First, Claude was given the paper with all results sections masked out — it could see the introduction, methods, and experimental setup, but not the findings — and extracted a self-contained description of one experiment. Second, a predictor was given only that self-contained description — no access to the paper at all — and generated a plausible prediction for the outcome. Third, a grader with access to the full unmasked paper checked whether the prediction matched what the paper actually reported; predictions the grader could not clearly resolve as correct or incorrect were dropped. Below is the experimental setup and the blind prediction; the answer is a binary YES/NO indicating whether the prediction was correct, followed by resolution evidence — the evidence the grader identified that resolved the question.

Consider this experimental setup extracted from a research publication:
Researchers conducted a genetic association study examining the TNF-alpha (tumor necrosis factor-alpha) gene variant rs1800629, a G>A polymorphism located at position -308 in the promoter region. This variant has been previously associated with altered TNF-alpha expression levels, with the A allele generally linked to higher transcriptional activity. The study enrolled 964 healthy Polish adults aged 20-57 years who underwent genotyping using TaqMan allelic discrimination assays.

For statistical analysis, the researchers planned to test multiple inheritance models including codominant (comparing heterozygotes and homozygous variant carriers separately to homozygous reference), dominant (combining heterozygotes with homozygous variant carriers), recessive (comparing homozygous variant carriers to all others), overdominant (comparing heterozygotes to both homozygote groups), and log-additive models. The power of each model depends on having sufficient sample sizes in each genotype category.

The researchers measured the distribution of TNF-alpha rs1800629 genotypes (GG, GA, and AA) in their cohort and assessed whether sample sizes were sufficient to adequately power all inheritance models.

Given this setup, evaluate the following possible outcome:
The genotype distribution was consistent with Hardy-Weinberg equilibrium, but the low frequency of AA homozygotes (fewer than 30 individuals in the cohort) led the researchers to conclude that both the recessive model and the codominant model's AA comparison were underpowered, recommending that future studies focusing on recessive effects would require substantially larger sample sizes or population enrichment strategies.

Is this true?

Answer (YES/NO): NO